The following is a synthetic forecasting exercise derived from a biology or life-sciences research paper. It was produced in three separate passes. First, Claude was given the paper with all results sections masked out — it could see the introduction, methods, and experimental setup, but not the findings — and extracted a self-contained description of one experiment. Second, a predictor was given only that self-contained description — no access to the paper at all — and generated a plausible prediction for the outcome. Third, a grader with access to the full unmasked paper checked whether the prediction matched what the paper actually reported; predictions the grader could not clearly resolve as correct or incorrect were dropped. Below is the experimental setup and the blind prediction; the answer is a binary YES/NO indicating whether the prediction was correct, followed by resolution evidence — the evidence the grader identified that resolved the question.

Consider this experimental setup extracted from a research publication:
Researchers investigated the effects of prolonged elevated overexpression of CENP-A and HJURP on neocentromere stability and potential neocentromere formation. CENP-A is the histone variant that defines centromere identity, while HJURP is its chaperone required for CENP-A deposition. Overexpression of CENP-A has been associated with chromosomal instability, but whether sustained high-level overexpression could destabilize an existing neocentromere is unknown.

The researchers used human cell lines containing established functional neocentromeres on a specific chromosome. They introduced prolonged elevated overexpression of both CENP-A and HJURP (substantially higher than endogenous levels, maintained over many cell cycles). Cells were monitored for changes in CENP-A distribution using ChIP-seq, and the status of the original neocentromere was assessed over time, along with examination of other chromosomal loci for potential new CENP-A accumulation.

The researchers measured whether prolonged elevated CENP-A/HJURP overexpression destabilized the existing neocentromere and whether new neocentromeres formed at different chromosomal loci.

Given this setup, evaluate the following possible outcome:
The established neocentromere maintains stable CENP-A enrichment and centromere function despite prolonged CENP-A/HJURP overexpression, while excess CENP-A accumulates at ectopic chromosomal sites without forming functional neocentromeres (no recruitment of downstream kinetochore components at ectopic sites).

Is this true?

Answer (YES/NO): NO